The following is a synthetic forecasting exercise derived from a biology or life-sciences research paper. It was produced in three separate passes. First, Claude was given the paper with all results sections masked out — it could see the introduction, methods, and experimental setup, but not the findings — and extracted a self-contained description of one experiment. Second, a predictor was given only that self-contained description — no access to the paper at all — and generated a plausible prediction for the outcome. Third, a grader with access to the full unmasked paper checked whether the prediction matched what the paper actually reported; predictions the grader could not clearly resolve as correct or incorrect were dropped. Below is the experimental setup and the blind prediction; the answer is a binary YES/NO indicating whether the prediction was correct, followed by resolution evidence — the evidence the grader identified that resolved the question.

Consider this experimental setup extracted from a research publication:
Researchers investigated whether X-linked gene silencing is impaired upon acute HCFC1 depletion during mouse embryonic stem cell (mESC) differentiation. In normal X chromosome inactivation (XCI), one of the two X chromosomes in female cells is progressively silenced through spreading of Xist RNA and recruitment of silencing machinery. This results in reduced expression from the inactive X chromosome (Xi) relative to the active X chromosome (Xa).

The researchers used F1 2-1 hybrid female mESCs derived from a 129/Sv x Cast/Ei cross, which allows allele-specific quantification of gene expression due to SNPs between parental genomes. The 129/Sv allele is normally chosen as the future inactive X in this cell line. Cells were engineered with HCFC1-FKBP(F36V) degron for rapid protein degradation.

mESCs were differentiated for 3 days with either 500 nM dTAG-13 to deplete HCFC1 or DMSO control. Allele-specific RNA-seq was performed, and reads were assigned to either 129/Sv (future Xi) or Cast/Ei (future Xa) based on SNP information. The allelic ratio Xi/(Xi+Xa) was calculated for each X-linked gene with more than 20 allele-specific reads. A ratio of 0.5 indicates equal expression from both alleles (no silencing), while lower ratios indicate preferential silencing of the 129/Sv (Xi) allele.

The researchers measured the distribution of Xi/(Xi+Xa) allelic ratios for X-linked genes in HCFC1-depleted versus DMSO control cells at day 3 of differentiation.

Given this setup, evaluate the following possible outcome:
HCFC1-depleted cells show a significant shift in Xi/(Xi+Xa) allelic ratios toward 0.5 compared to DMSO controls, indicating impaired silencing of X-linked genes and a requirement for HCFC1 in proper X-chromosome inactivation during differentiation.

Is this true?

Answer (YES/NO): YES